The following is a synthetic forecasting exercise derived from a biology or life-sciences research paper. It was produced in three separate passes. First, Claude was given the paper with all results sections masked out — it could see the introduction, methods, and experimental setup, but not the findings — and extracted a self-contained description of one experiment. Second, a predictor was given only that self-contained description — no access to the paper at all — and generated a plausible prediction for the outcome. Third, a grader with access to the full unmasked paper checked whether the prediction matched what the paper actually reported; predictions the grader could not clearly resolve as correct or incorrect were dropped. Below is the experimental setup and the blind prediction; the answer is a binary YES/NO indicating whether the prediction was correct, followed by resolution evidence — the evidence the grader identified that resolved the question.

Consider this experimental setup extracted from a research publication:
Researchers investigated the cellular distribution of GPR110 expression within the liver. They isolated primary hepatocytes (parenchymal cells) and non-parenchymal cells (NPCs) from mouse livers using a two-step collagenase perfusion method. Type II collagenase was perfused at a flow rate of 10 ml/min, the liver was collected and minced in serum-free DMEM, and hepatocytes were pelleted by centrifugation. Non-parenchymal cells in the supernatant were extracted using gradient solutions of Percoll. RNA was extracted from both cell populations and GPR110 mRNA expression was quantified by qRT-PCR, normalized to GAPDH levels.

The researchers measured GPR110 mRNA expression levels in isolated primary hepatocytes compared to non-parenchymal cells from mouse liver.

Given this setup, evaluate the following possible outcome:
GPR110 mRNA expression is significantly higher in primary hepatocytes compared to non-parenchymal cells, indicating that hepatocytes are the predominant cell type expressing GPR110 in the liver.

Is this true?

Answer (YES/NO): YES